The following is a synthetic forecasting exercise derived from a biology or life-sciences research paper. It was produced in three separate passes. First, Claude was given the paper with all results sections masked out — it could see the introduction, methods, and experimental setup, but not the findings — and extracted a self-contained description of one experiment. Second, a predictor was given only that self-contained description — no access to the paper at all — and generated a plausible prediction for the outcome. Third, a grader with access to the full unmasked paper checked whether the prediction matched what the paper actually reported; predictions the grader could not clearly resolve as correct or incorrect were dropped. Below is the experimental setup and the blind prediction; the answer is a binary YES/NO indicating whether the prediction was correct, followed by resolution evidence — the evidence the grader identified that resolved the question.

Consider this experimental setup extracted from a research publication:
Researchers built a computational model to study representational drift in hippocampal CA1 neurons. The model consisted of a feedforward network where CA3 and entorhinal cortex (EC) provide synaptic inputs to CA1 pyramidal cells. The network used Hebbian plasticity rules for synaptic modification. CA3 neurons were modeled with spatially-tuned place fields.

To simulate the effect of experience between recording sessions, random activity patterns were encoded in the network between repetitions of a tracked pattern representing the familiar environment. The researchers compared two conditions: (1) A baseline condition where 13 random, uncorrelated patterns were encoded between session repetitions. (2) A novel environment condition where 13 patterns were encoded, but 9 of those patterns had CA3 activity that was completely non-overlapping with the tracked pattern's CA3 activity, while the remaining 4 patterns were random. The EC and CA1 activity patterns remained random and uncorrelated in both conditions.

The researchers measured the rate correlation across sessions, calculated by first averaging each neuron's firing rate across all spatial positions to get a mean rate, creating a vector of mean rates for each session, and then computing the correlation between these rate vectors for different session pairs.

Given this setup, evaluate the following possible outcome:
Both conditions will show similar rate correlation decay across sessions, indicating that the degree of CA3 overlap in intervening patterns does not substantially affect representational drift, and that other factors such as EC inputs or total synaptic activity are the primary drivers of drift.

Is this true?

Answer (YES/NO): NO